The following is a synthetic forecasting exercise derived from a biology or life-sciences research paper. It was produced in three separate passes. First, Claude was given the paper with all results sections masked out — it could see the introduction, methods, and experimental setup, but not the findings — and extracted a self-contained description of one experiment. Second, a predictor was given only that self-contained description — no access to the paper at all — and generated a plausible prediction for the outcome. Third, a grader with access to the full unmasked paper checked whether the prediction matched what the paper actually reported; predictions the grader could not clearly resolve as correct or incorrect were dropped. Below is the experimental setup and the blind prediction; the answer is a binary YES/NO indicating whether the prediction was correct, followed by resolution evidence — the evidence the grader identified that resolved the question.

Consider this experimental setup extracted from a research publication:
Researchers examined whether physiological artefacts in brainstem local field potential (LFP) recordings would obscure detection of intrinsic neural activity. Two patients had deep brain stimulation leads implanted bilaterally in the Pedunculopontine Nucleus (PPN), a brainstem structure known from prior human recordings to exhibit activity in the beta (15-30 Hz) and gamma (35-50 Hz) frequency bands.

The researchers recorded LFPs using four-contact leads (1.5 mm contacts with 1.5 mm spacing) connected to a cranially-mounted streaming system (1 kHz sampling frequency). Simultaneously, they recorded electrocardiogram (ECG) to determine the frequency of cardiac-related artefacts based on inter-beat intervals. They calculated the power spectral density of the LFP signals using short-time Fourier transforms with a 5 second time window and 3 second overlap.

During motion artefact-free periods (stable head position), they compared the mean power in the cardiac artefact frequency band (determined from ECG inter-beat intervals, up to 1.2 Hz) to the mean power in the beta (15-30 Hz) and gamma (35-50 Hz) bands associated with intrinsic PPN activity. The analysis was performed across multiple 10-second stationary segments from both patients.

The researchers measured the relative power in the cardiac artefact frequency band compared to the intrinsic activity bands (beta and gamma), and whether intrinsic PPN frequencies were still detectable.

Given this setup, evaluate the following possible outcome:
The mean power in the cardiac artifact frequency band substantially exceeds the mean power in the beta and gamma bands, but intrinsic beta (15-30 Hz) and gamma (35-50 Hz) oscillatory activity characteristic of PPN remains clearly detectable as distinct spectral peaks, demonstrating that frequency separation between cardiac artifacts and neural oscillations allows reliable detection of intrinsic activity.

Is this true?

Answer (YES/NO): YES